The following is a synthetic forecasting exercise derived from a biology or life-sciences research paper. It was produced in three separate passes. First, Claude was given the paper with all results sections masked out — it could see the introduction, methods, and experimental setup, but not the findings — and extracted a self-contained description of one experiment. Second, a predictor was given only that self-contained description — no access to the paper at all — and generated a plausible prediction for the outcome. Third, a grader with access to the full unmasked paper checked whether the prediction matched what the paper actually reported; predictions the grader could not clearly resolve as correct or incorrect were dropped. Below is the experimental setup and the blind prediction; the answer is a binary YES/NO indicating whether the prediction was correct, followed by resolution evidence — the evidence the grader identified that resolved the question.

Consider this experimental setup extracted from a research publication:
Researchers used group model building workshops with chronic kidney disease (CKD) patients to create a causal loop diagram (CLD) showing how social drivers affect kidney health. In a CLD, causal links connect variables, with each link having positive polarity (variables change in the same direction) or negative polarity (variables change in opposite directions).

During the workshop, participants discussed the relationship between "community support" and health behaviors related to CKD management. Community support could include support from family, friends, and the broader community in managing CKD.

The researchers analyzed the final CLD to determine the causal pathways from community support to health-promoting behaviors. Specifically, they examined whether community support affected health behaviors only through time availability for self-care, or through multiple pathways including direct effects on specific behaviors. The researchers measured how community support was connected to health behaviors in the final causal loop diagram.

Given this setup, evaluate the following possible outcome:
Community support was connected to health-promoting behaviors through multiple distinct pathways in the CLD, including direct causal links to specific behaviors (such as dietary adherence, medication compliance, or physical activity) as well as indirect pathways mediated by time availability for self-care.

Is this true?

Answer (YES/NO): YES